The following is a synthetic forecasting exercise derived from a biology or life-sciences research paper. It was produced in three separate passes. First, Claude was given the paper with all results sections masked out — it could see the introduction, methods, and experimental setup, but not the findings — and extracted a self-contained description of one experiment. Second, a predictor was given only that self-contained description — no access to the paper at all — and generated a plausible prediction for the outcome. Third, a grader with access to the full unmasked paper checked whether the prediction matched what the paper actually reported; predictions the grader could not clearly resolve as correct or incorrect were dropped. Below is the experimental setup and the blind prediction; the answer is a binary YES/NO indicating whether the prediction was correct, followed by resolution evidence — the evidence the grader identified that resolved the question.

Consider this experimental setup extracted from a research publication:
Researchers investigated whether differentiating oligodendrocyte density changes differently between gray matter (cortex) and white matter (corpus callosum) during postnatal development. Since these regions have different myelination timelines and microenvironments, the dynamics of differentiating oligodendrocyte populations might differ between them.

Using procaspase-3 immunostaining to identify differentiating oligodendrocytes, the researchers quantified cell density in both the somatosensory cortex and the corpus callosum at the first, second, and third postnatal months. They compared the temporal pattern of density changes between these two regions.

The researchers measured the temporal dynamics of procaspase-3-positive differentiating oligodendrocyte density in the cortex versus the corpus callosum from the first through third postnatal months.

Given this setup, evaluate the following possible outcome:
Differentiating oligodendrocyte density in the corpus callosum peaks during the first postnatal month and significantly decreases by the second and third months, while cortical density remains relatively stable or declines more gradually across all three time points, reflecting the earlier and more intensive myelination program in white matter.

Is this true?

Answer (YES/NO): NO